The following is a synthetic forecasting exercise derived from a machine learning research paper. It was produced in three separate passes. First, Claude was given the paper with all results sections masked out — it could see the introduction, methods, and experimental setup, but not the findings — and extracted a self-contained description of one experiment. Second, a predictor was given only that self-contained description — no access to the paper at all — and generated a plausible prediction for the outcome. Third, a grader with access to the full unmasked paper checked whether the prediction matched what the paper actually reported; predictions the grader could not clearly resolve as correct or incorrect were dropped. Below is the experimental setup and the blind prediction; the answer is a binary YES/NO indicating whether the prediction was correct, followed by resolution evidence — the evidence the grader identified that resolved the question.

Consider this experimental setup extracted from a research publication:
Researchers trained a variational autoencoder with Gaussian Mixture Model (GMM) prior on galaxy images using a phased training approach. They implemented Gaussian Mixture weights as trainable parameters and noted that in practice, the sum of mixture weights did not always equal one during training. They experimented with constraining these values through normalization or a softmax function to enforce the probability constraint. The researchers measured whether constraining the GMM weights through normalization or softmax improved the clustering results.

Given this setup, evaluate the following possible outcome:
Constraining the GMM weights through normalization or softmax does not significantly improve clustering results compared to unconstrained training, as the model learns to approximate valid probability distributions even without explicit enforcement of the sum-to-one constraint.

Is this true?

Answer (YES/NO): YES